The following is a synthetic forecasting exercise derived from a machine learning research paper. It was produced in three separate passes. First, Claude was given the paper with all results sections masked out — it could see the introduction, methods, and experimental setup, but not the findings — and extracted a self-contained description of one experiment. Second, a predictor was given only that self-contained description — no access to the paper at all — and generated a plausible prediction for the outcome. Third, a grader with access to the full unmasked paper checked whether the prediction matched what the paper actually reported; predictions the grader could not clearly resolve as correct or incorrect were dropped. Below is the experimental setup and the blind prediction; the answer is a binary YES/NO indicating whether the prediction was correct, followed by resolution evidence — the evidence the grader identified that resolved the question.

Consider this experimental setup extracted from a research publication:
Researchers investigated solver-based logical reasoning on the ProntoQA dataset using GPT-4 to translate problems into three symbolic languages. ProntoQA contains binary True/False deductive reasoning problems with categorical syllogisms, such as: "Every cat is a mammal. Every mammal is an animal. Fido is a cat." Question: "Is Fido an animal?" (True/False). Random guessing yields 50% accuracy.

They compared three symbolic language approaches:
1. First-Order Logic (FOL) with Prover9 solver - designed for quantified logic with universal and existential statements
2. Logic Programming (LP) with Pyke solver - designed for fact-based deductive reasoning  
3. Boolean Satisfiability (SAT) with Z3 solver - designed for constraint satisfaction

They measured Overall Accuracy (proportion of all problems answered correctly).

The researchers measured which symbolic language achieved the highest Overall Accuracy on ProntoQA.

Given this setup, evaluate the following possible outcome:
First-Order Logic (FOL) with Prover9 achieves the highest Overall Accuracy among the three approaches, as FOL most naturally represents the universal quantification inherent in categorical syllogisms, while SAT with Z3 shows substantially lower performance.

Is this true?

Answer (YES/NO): YES